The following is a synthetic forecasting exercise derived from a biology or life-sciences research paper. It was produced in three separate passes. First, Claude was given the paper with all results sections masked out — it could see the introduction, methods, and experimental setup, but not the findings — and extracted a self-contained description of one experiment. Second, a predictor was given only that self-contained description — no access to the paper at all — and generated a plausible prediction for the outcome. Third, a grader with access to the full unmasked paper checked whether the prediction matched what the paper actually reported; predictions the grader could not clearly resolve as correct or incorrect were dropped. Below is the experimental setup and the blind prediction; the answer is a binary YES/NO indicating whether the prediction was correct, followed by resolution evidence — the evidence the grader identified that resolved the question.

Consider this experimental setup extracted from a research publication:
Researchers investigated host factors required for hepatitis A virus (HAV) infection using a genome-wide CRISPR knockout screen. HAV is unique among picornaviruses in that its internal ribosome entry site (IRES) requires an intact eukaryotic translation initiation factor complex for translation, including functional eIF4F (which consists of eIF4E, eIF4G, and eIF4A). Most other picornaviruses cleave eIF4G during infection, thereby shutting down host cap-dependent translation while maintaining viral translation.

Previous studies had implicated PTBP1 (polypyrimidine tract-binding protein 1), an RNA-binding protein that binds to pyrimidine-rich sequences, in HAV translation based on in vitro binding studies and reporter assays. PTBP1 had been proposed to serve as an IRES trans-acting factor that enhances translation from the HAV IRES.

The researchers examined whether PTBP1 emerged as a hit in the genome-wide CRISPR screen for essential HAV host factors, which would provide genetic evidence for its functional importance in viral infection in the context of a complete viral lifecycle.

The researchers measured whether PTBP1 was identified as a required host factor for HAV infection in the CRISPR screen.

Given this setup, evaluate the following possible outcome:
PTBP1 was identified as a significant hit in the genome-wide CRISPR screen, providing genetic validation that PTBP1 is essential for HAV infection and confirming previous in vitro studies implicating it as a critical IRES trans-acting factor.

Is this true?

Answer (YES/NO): YES